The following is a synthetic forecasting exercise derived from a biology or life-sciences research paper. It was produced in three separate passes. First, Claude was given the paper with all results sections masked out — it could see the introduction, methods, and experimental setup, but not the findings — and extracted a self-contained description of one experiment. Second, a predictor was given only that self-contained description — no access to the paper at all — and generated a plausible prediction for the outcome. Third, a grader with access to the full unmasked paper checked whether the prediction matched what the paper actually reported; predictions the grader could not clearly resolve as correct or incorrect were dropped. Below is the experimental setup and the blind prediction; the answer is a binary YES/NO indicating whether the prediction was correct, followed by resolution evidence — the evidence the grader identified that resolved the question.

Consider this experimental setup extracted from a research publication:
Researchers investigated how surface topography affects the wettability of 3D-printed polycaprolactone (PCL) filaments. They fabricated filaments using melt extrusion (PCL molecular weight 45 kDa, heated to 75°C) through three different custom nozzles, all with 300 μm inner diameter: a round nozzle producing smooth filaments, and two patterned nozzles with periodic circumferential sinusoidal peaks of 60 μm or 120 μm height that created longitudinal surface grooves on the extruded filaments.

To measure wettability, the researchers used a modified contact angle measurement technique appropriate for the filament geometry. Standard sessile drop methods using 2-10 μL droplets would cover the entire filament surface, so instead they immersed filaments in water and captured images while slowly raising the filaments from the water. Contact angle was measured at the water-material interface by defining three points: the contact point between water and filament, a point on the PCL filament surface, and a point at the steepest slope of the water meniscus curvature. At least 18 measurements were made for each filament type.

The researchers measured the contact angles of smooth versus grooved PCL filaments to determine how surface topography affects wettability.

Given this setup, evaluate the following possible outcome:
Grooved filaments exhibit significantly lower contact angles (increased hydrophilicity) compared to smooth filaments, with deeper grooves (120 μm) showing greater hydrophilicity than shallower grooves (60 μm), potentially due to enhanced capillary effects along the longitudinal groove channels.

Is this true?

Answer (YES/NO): NO